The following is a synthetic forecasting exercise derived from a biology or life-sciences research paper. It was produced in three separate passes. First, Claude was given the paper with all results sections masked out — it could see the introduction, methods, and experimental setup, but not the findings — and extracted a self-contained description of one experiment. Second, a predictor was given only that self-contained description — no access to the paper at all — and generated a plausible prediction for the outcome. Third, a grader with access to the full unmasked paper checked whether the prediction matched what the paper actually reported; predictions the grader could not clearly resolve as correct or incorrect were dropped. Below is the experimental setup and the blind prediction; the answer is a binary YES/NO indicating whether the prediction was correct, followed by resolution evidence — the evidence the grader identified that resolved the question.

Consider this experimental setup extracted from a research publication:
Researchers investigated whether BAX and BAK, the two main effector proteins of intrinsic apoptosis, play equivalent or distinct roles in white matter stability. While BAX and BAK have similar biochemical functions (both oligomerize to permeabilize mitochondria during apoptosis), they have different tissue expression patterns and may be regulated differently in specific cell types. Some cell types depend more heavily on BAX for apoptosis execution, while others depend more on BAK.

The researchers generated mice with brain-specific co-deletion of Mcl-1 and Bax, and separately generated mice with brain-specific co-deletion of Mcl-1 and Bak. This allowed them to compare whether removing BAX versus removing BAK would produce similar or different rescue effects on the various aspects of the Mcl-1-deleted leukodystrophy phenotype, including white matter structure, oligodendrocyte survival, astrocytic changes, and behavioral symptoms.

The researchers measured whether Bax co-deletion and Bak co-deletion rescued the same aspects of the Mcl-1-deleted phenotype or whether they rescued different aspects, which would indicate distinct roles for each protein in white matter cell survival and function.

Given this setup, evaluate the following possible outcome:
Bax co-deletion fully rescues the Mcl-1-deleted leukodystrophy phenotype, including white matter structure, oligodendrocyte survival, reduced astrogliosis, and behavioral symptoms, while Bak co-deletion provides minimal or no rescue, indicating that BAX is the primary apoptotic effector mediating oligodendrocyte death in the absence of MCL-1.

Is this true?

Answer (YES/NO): NO